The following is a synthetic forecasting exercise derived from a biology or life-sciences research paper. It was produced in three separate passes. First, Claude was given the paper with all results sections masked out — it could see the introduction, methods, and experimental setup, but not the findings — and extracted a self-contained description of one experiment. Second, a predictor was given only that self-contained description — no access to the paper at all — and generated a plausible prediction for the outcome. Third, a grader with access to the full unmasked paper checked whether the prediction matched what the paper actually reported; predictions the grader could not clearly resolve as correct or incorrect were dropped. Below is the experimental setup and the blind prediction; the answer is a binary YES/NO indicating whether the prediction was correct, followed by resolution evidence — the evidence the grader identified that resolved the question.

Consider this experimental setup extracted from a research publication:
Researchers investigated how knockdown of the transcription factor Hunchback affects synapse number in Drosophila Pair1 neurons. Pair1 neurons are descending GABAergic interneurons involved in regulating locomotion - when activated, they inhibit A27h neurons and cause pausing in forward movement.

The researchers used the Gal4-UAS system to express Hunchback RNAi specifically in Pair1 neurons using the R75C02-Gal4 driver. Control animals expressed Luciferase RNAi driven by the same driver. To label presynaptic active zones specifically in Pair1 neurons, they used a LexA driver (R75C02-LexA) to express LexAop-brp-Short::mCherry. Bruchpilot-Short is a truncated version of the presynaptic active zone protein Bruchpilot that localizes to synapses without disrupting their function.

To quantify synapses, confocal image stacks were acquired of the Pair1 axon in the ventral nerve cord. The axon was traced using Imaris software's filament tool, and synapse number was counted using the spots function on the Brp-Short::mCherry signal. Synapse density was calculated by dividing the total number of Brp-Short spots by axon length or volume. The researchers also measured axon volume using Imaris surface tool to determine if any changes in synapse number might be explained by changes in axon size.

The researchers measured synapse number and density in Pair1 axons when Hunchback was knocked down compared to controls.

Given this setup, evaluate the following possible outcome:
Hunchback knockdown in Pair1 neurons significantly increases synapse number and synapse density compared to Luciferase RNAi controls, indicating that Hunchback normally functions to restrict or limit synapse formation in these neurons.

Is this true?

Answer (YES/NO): YES